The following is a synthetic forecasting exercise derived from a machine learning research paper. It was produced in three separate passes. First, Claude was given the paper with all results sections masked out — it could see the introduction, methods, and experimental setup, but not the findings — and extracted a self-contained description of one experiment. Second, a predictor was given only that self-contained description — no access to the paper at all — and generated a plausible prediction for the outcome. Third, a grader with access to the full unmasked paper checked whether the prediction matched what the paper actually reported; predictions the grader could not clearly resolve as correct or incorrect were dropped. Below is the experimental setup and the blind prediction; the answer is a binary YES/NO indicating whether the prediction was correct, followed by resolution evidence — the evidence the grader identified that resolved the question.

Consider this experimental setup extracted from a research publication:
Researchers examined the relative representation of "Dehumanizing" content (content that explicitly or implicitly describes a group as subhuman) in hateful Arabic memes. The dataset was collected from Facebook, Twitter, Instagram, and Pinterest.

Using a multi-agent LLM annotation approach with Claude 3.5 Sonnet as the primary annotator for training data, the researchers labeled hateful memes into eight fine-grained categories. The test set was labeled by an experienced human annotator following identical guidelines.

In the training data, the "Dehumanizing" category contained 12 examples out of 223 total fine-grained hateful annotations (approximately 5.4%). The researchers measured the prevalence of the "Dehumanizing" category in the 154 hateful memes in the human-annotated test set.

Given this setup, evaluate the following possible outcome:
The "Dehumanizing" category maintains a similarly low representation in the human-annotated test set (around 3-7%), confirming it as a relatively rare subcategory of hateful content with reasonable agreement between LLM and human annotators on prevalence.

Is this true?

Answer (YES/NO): NO